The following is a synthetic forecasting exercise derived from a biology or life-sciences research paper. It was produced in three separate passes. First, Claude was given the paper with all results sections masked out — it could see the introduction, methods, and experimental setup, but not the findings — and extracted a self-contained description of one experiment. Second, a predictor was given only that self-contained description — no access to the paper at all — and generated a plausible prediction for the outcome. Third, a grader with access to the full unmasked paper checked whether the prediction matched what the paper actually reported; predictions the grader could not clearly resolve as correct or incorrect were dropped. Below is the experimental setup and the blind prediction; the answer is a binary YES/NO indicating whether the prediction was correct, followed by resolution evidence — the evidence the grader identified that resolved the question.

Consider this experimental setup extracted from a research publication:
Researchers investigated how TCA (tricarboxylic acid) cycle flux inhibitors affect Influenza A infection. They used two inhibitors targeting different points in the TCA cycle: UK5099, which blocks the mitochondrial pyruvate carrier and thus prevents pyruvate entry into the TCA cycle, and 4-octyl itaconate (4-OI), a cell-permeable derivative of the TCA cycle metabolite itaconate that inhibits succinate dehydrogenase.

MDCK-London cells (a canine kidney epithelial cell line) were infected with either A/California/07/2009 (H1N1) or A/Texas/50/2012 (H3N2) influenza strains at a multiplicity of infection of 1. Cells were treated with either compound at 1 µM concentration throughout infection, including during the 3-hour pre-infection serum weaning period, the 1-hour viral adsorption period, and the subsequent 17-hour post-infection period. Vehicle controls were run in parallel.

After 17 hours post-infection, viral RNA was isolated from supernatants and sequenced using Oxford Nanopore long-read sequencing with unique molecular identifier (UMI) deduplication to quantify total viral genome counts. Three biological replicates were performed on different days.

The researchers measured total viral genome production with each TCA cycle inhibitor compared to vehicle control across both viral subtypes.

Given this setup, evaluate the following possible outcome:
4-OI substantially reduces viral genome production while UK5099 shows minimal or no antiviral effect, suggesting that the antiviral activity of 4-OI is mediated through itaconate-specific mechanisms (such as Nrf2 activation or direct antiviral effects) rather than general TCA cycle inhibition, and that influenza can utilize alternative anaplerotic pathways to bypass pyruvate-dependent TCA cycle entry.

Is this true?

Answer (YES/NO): NO